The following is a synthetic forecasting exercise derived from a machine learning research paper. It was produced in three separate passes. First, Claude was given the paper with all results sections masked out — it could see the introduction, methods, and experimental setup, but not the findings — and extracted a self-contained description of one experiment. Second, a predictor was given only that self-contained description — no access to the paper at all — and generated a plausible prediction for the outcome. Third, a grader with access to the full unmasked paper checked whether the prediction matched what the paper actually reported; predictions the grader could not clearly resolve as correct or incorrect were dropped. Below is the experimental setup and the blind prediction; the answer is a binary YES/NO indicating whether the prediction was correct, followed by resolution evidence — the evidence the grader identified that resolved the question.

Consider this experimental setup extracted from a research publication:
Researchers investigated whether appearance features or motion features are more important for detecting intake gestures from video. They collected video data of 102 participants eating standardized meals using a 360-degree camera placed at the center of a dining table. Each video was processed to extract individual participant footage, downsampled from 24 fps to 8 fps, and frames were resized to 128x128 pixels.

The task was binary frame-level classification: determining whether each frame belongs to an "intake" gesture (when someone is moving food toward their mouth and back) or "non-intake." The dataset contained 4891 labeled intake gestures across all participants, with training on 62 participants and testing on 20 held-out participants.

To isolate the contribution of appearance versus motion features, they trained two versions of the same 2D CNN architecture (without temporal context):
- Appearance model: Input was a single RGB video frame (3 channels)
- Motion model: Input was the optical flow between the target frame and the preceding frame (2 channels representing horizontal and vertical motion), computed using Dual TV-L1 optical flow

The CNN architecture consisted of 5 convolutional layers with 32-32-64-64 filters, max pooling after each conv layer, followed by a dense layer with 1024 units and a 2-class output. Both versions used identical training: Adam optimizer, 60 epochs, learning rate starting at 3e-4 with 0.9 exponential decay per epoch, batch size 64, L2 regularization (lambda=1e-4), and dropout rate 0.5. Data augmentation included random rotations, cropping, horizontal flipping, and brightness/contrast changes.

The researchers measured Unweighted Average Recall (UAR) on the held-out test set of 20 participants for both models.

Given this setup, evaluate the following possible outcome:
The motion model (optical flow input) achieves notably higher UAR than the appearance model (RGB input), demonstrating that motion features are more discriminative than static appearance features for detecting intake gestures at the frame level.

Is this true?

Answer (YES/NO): NO